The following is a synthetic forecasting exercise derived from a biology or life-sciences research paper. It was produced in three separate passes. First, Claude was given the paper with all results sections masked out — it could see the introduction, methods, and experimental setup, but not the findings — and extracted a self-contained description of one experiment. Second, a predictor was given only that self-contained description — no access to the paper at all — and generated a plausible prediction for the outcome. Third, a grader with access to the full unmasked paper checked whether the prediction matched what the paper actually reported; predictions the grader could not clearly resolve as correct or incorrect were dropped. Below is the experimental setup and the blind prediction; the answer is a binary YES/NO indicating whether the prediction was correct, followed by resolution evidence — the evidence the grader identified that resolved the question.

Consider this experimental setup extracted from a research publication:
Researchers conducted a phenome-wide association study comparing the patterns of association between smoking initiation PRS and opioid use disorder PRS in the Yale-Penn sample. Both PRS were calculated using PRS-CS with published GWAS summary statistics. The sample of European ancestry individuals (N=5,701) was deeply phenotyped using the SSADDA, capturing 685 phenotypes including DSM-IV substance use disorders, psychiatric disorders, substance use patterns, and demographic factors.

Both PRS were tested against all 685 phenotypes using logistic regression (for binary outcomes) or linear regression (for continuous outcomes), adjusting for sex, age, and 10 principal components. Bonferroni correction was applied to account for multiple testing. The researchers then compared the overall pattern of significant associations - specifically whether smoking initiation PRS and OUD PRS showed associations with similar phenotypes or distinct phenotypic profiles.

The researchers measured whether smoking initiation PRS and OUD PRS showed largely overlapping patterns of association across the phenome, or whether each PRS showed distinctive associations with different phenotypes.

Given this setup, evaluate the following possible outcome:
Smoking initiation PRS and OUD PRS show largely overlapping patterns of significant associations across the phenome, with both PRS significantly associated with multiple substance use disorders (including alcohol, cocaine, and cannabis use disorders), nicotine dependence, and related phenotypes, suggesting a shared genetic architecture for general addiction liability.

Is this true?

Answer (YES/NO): NO